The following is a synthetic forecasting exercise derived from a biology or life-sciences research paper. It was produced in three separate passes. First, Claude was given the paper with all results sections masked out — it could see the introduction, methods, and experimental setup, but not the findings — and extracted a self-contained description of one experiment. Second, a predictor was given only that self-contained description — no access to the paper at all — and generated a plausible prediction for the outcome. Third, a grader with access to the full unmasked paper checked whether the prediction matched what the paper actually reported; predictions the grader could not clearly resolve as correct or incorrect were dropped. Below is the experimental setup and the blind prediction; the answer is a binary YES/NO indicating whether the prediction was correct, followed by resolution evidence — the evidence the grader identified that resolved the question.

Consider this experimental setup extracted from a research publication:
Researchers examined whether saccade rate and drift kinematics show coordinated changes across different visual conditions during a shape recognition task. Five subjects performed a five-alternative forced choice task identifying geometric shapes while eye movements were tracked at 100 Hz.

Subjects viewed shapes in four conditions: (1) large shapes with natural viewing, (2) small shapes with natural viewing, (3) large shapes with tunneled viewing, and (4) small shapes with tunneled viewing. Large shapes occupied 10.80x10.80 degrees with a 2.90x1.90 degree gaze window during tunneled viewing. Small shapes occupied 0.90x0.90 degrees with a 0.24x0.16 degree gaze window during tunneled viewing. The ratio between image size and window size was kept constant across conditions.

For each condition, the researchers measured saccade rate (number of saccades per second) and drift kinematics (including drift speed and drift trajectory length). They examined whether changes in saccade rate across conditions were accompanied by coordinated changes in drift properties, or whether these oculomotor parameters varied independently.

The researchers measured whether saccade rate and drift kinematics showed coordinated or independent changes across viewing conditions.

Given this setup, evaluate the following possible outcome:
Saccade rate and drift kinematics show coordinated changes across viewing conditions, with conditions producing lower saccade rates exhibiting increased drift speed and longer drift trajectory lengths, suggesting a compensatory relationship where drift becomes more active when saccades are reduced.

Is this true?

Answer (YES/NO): NO